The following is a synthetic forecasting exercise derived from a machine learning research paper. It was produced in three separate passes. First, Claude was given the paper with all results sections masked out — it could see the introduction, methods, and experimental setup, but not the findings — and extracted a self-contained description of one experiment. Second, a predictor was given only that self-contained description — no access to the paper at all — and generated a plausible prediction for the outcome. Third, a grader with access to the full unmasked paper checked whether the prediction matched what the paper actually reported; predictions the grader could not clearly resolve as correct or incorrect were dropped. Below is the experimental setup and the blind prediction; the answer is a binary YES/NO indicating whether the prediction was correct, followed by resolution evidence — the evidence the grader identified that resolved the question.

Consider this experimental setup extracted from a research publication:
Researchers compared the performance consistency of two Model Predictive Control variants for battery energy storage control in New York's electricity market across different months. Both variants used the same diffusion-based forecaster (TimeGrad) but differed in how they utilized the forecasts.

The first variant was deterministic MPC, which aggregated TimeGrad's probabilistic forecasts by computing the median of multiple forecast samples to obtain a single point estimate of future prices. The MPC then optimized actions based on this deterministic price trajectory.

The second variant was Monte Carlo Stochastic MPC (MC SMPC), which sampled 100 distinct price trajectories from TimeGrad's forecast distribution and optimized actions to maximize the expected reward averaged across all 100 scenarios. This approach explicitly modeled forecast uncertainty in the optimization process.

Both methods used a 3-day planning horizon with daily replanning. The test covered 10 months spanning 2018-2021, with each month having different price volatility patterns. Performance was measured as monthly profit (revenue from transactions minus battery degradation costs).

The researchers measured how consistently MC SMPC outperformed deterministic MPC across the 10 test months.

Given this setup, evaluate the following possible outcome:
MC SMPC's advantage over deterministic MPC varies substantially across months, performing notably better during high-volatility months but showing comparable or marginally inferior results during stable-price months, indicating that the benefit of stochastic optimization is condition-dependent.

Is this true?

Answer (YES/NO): NO